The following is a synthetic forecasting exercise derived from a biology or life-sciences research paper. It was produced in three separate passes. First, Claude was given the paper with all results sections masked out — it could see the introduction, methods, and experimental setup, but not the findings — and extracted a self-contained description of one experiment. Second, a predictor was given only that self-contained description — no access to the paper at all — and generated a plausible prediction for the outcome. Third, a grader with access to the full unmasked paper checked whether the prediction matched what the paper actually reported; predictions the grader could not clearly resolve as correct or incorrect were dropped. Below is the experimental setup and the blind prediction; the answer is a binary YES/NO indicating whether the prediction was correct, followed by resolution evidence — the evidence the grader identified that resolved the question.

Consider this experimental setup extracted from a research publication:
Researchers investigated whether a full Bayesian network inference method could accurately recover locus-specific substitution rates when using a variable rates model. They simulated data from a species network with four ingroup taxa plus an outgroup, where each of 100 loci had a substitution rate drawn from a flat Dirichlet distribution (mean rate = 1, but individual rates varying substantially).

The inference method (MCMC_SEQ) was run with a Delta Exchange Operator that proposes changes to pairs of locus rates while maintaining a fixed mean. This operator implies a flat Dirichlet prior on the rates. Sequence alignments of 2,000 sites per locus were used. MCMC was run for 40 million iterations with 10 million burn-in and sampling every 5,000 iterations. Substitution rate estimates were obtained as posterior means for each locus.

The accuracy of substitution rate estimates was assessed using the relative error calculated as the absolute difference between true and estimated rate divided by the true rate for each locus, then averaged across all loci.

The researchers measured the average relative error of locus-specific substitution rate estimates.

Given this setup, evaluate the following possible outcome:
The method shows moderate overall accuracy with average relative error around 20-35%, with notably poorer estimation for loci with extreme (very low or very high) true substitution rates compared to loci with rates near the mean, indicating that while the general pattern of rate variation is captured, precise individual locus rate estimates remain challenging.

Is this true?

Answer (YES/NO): NO